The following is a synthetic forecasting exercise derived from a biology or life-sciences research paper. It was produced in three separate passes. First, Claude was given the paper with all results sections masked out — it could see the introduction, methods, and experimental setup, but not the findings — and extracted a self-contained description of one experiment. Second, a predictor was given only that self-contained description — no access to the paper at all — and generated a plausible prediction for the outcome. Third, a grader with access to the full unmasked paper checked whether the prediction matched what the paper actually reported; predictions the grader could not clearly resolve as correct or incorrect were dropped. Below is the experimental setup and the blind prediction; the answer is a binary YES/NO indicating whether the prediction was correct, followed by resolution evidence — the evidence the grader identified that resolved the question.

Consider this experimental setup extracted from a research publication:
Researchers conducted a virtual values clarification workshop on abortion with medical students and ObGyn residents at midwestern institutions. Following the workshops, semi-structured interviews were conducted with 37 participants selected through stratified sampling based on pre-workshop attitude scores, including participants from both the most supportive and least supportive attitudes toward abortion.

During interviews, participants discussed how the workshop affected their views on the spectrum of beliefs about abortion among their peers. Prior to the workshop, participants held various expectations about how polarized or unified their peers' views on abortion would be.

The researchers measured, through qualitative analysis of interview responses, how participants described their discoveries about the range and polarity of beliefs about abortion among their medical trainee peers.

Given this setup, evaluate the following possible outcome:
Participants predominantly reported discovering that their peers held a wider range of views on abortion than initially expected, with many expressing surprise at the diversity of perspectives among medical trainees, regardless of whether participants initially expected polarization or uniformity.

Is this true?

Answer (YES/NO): NO